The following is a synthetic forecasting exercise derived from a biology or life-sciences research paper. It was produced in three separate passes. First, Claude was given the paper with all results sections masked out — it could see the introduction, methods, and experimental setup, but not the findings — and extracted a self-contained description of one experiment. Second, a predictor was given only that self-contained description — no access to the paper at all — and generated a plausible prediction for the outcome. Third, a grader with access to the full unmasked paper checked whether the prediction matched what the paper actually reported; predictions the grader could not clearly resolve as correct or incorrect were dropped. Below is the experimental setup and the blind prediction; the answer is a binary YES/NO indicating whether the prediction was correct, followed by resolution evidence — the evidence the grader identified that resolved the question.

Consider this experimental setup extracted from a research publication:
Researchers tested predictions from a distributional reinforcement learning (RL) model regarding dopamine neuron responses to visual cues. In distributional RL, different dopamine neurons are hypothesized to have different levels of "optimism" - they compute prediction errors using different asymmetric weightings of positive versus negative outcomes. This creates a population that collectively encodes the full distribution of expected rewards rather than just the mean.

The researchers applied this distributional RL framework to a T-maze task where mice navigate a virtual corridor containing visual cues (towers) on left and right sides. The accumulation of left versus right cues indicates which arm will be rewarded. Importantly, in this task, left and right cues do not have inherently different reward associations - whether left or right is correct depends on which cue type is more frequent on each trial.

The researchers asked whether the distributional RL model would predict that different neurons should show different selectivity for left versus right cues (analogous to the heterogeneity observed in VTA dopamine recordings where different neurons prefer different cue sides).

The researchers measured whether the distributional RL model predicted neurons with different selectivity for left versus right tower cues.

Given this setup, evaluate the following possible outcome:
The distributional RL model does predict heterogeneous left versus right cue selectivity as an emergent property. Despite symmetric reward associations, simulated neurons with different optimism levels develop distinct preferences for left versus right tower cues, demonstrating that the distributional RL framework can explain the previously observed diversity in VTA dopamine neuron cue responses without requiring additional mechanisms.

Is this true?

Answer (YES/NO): NO